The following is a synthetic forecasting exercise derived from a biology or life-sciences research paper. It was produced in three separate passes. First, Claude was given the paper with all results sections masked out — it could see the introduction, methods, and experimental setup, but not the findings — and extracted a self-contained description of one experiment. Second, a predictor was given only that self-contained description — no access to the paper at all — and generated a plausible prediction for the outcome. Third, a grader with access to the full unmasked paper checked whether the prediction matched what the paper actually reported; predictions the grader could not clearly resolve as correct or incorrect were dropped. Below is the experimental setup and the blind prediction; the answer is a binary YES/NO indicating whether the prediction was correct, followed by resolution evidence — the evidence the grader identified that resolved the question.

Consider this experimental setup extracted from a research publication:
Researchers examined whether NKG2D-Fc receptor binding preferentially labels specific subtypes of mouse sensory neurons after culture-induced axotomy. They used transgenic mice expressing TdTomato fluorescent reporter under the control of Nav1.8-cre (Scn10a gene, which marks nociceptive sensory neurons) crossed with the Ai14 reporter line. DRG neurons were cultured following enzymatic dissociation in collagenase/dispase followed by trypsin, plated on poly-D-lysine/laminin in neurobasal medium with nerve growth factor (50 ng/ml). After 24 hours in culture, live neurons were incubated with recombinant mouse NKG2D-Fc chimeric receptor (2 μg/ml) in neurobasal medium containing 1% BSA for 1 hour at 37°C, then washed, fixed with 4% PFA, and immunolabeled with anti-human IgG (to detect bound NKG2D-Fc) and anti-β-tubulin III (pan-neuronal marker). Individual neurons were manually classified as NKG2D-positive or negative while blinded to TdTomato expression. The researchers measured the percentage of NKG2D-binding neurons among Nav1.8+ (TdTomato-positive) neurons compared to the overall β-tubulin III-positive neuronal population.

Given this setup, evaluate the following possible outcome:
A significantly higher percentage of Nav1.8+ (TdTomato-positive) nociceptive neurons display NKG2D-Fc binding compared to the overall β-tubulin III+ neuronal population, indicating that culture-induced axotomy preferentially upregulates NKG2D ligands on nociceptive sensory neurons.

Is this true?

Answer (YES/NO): YES